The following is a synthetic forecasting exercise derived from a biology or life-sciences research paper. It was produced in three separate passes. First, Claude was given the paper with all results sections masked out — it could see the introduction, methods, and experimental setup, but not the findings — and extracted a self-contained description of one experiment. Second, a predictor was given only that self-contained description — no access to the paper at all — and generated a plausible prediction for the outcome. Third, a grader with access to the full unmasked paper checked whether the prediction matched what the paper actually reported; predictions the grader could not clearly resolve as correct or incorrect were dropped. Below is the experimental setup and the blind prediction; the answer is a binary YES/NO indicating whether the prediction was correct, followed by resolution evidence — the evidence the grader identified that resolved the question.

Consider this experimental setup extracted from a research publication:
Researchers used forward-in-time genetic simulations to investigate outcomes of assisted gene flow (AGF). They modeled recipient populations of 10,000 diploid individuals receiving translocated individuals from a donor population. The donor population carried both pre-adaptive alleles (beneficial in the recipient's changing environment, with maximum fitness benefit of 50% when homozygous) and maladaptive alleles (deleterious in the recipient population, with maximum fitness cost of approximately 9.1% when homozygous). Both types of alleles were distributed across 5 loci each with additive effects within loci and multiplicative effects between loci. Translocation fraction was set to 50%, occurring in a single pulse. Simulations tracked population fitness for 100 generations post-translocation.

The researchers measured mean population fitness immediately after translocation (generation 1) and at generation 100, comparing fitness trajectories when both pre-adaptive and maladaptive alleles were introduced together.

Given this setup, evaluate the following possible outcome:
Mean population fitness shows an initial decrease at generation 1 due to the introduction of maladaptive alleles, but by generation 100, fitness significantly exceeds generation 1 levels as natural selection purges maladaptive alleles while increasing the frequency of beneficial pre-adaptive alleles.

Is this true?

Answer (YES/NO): YES